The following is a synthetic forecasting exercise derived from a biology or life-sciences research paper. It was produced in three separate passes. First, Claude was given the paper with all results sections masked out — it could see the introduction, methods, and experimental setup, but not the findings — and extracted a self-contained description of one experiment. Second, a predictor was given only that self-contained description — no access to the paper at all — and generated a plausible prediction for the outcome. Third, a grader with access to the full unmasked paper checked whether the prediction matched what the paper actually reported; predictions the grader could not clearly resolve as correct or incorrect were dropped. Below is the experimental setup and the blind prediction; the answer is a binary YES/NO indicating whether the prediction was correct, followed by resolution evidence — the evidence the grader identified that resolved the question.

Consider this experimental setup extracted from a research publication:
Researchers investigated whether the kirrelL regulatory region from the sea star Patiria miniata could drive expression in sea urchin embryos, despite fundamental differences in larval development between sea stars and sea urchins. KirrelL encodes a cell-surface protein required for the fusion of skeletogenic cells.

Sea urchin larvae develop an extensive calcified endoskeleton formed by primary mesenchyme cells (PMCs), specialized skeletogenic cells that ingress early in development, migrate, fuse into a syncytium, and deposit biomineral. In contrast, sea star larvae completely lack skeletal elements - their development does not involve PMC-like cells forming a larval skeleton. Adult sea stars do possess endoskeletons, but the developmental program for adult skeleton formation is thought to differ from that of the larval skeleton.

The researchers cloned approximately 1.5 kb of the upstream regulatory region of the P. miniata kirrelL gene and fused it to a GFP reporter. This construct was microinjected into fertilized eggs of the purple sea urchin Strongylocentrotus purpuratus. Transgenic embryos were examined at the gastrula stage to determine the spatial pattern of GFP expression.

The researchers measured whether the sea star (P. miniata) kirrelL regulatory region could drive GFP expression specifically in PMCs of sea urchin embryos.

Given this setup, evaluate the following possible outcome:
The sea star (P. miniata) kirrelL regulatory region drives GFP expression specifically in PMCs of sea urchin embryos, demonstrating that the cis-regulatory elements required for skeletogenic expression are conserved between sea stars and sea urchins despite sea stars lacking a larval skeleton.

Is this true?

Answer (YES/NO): YES